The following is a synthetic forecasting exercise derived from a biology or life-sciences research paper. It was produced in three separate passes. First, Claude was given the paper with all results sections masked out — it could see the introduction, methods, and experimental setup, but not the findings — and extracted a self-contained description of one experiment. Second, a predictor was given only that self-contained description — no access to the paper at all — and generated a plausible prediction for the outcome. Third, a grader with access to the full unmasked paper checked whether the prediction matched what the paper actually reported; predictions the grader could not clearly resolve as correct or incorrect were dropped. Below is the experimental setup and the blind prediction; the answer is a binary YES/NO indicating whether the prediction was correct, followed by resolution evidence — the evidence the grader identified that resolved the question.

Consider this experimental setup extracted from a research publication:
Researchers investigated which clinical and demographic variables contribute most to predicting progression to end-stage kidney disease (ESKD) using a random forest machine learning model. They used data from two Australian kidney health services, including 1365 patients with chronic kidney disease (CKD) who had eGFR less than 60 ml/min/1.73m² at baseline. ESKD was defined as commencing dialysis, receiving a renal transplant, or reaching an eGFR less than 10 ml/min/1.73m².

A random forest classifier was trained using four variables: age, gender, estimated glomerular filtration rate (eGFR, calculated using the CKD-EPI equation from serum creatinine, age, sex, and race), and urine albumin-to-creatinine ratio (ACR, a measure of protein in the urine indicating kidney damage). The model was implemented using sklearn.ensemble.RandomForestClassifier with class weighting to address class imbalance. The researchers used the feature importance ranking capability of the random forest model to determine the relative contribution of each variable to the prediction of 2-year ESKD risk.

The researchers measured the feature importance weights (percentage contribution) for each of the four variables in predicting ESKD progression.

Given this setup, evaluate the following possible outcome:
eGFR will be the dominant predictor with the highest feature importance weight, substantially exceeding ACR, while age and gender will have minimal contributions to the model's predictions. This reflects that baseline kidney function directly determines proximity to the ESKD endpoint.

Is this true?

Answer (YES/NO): YES